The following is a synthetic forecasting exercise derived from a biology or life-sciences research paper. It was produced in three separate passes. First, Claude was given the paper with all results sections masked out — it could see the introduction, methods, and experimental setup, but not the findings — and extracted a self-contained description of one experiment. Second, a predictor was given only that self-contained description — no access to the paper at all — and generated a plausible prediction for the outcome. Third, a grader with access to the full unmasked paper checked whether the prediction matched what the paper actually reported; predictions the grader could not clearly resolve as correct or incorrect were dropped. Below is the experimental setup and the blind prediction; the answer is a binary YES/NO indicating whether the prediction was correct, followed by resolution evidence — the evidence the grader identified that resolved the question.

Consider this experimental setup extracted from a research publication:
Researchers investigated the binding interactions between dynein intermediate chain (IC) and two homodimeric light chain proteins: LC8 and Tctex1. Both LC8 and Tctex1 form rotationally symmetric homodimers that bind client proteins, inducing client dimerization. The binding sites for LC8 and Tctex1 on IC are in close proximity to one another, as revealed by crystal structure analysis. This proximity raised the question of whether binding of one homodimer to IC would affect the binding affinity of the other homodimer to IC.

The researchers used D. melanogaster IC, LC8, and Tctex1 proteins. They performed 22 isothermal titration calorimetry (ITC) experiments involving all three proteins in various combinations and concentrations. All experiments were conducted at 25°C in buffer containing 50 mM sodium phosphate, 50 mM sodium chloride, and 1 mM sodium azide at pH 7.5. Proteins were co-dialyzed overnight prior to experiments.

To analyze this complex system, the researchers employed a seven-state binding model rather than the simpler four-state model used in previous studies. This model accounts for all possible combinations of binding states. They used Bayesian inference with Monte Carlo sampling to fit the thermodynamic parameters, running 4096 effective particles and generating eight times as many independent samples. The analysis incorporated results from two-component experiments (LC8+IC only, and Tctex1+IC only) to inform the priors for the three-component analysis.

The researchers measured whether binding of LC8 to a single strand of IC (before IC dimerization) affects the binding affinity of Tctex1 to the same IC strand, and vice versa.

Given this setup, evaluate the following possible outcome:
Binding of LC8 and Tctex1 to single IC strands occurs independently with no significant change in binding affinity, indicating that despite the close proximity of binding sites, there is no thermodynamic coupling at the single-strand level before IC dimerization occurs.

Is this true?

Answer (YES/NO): NO